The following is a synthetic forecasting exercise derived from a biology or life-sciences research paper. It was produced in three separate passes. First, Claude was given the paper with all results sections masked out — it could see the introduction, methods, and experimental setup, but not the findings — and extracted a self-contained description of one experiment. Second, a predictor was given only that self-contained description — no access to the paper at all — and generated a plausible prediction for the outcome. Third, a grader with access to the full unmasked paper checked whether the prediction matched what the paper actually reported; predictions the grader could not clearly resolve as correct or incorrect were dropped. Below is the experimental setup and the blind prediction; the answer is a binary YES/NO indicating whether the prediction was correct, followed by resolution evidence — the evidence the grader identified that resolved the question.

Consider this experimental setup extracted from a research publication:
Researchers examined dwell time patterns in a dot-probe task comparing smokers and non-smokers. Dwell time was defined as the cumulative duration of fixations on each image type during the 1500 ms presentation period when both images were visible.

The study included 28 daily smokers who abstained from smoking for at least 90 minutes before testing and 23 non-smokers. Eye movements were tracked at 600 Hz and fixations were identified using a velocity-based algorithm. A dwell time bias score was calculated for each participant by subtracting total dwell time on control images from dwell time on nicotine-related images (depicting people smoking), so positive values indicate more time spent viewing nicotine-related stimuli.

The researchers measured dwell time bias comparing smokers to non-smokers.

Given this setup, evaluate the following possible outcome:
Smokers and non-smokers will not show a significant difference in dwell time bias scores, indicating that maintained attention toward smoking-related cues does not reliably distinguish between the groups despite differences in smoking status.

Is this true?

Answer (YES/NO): YES